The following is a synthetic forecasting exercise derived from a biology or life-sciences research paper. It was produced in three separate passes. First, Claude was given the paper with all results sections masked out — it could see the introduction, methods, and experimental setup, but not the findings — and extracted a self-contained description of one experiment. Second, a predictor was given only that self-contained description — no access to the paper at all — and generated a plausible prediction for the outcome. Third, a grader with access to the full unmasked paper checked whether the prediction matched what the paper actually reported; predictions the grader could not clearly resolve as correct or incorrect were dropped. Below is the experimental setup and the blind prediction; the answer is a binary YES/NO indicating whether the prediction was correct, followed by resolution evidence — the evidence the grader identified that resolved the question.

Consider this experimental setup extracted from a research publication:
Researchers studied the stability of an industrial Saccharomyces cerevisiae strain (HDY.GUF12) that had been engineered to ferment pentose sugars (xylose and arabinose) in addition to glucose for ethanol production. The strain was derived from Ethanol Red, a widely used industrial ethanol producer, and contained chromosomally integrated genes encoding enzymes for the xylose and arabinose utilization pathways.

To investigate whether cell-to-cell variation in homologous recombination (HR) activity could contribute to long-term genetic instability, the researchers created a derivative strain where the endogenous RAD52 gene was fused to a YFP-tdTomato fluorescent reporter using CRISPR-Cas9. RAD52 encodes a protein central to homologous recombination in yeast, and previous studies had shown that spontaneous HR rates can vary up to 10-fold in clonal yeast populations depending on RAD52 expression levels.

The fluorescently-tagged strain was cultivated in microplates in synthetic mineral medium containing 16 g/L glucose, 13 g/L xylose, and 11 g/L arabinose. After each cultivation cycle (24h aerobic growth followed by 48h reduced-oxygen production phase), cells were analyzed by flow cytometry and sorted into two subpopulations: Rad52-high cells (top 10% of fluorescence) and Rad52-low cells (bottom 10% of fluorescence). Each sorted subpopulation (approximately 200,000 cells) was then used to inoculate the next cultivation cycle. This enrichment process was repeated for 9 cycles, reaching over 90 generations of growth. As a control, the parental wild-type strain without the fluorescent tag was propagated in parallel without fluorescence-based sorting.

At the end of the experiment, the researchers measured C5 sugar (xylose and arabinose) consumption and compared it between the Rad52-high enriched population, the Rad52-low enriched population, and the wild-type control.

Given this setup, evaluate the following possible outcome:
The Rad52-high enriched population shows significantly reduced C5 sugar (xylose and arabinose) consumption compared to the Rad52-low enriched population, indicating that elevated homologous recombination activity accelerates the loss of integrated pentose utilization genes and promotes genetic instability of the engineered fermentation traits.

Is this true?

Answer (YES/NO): NO